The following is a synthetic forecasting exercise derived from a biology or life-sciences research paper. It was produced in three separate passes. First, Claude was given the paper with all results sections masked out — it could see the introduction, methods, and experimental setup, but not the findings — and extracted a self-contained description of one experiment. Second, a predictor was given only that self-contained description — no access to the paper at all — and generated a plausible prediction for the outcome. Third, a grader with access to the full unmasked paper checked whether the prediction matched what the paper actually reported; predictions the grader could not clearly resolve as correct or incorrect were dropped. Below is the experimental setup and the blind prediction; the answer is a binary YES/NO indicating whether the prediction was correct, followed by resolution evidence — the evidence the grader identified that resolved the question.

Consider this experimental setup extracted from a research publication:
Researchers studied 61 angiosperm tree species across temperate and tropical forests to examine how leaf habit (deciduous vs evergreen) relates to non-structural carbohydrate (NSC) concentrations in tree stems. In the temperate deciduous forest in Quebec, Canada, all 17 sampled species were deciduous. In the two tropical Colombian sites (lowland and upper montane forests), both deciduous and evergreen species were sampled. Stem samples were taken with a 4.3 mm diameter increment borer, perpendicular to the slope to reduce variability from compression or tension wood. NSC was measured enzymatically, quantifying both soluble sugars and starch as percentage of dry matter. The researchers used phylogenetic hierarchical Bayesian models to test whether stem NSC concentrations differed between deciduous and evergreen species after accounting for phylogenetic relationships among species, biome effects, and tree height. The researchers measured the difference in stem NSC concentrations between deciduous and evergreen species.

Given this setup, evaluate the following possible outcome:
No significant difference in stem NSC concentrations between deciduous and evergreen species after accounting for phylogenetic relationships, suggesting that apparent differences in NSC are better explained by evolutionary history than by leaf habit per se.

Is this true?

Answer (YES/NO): YES